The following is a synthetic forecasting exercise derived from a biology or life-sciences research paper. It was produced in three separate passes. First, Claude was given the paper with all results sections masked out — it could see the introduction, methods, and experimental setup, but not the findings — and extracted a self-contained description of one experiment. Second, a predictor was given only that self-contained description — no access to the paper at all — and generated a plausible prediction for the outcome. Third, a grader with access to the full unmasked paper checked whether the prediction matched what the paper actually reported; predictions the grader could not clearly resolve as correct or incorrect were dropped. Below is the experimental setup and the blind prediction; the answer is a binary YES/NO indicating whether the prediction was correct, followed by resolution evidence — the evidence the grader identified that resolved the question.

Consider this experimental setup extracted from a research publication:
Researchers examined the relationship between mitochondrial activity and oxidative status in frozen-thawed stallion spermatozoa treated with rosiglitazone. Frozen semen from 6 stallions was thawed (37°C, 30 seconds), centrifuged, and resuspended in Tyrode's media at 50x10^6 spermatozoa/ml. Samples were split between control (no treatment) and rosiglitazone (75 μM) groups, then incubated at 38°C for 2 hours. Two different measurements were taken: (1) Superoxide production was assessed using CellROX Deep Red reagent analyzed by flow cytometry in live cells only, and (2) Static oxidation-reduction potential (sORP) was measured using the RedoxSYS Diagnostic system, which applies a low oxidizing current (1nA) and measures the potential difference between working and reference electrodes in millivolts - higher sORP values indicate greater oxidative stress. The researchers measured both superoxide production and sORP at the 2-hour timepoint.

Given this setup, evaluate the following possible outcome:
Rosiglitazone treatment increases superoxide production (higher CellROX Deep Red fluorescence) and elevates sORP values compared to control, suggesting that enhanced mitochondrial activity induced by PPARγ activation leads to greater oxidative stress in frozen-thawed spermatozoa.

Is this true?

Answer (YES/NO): NO